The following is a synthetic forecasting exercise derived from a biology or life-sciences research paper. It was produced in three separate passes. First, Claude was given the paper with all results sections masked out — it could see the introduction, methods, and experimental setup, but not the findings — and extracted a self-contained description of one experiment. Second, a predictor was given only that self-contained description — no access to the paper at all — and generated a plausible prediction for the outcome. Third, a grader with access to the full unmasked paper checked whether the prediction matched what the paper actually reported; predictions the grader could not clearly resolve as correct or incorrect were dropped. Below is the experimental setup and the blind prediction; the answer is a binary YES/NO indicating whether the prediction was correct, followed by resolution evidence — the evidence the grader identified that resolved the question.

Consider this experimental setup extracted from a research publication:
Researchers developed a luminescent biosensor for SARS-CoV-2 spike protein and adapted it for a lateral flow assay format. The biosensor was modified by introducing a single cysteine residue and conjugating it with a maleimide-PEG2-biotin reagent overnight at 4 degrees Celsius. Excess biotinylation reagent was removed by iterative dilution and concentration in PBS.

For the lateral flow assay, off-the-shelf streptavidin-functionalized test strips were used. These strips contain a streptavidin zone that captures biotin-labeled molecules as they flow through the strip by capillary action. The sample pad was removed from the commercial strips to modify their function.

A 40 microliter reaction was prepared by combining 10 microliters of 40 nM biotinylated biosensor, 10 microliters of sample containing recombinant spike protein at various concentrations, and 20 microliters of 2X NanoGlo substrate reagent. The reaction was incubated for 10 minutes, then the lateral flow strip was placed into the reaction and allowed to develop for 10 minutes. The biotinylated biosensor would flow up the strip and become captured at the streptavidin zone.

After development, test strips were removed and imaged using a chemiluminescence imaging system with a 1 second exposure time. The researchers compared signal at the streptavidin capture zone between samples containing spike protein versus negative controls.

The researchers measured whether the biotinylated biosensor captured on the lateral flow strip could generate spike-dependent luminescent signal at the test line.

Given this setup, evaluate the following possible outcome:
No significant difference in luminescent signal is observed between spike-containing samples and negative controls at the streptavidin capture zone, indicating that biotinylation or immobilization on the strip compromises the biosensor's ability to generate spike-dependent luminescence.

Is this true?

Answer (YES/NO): NO